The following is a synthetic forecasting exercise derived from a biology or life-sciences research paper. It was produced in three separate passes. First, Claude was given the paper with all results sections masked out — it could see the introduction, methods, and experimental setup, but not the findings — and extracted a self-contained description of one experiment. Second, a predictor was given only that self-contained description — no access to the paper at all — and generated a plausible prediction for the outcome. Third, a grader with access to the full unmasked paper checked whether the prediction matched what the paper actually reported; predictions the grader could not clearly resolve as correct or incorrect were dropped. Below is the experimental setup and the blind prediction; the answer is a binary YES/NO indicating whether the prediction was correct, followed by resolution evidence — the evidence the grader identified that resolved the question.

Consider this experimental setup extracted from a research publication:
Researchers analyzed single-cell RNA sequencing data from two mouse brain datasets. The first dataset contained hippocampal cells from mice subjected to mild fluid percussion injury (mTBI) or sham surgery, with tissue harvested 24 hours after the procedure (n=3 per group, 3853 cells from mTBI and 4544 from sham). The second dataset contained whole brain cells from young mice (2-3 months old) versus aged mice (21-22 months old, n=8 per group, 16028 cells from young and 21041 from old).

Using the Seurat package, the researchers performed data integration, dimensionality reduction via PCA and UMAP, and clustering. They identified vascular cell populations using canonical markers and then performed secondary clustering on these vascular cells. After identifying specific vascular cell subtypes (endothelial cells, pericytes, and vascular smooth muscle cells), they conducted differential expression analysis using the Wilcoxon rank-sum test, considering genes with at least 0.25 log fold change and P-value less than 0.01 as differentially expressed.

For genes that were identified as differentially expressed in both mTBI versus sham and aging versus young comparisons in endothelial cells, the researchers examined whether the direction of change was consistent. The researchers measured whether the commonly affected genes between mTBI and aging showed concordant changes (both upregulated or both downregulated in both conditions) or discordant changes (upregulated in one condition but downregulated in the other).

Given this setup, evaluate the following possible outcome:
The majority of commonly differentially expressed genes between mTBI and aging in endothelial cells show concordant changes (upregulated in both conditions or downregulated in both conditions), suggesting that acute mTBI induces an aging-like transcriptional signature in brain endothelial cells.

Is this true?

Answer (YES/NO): YES